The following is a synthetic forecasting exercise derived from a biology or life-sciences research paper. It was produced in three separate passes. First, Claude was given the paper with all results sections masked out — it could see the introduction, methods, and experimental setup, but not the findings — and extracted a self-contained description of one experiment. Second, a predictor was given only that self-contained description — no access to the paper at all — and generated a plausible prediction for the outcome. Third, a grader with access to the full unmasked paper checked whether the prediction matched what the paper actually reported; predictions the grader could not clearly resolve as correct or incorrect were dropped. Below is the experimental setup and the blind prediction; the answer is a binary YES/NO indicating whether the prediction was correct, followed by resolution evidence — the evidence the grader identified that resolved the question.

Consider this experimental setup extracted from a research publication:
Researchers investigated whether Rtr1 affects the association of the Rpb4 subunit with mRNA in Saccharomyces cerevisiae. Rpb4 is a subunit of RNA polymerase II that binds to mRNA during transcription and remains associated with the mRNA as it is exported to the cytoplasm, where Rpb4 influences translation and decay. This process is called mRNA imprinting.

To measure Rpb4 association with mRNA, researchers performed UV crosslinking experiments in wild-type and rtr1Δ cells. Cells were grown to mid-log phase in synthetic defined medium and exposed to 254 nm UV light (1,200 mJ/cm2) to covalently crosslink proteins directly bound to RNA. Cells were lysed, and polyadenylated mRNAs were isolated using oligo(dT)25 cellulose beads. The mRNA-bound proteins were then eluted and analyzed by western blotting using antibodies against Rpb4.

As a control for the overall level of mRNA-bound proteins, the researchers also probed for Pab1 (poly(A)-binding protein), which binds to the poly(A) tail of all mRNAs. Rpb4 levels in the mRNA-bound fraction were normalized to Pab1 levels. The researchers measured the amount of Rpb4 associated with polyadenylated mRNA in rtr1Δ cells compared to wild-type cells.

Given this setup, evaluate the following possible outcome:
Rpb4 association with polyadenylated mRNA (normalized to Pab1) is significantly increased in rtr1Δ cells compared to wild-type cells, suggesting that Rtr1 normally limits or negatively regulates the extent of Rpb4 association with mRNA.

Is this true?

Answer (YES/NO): NO